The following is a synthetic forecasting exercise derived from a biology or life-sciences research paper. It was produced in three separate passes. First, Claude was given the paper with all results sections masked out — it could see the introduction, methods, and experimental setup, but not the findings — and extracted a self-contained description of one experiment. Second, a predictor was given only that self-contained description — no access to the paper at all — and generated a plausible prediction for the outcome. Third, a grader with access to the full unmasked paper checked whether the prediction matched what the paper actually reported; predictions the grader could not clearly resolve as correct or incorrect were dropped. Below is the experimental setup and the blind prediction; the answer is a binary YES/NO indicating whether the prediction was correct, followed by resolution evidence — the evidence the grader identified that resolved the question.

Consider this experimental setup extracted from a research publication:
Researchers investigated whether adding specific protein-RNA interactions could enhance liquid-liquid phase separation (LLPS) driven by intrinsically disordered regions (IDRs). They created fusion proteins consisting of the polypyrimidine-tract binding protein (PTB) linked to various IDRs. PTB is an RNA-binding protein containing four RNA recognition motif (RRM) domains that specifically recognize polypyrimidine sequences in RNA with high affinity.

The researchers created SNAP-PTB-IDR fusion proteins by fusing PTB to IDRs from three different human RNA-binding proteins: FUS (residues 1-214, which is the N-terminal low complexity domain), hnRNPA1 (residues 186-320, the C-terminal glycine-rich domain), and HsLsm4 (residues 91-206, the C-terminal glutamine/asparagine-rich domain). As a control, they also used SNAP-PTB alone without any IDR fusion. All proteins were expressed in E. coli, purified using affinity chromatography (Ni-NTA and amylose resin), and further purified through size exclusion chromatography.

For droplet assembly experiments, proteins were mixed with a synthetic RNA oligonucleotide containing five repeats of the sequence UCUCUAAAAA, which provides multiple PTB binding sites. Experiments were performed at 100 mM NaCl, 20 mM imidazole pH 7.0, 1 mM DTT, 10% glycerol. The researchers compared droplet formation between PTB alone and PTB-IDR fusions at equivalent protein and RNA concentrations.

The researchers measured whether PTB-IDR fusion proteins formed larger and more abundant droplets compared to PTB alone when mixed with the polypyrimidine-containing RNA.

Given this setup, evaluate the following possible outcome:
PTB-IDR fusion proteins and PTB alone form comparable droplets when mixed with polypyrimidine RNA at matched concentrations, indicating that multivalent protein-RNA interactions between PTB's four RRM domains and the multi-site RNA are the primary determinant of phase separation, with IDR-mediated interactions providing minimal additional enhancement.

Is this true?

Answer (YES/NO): NO